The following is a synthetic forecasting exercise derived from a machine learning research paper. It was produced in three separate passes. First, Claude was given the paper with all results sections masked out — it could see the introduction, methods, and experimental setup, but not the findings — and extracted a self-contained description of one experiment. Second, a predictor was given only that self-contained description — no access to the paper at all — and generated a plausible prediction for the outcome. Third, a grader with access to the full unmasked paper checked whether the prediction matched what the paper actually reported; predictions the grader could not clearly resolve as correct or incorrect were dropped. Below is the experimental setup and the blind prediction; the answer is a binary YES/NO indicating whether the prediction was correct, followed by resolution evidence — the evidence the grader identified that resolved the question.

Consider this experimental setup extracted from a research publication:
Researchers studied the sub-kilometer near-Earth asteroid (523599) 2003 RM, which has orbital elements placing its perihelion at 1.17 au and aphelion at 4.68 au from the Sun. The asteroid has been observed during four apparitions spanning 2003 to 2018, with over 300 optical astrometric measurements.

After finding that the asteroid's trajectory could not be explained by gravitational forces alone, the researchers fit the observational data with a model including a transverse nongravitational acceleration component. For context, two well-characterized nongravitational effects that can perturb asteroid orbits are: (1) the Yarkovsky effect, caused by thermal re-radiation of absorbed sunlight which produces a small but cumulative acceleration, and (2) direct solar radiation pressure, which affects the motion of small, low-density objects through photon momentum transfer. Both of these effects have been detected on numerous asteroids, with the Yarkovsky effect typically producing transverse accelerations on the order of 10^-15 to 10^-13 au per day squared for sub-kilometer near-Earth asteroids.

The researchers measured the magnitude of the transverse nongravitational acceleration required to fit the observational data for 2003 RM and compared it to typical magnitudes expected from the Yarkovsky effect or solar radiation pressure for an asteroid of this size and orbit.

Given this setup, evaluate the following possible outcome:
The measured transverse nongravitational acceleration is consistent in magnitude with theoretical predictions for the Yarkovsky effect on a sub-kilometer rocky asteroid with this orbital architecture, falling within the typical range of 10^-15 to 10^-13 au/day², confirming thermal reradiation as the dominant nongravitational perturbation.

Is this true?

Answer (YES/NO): NO